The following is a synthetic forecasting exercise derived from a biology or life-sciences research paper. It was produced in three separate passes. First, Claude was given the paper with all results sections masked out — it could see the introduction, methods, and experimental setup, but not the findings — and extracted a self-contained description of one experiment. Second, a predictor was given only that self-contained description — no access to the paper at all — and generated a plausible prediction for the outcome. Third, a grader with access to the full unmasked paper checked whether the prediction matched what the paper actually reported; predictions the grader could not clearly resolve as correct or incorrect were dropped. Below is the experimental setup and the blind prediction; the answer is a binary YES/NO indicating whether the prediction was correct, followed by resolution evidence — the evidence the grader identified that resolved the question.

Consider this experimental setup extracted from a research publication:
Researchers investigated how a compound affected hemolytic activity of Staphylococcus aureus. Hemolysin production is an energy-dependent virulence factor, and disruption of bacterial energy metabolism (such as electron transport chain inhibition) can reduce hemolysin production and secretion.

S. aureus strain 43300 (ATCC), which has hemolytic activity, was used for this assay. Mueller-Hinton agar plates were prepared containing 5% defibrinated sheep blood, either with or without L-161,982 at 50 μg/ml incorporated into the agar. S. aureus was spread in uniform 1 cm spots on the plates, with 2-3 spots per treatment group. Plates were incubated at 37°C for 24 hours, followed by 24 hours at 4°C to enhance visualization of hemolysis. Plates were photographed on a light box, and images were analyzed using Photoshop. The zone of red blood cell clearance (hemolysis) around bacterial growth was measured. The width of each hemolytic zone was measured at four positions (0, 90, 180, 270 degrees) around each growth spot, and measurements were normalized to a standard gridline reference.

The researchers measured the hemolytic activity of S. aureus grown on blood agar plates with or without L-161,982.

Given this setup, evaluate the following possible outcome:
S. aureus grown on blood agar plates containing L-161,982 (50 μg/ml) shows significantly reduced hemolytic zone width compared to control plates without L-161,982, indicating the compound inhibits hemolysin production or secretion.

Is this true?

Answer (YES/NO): YES